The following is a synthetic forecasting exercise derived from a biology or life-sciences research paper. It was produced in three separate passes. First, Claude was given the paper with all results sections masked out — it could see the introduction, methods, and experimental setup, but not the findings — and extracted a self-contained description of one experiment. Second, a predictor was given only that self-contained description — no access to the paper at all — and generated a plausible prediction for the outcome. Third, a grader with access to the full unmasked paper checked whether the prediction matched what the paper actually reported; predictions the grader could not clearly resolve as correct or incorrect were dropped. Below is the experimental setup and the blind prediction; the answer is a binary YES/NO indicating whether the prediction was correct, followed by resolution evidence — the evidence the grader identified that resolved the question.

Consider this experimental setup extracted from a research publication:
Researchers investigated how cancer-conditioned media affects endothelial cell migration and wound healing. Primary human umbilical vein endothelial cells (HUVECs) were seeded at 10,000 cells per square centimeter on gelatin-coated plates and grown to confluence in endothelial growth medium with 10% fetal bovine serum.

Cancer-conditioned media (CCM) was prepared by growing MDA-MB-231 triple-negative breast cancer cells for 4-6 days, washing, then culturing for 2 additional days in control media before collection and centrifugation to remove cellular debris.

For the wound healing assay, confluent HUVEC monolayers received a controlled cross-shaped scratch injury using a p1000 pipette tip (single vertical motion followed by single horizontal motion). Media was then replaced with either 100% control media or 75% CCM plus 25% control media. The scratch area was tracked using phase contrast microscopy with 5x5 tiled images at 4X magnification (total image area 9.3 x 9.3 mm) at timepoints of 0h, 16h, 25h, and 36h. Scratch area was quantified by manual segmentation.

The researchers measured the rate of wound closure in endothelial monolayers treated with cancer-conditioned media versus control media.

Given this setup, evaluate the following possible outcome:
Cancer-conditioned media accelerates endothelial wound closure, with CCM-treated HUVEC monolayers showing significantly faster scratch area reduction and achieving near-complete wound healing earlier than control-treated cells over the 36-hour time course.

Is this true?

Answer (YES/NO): NO